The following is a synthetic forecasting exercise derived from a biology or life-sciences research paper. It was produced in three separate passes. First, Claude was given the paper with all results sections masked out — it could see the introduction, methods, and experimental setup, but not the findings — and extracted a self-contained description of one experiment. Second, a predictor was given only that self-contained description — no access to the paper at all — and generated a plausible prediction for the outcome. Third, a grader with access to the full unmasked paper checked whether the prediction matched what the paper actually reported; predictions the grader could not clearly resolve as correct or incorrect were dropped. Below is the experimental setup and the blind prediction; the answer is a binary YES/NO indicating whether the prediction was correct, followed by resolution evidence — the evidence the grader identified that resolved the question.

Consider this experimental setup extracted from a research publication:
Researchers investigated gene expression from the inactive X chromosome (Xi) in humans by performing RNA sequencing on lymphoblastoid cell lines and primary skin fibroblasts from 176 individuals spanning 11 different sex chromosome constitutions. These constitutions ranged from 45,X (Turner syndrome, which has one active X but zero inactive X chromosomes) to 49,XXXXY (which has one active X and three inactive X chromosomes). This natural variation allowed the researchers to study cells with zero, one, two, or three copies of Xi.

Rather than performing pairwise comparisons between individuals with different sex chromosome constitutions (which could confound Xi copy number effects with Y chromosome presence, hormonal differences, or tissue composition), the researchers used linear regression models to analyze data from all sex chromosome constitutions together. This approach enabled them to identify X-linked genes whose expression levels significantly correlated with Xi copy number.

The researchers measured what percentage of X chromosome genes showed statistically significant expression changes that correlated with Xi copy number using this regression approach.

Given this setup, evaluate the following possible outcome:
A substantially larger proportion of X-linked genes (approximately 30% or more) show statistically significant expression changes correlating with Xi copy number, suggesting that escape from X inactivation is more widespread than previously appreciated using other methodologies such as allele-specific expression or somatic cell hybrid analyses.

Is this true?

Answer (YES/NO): YES